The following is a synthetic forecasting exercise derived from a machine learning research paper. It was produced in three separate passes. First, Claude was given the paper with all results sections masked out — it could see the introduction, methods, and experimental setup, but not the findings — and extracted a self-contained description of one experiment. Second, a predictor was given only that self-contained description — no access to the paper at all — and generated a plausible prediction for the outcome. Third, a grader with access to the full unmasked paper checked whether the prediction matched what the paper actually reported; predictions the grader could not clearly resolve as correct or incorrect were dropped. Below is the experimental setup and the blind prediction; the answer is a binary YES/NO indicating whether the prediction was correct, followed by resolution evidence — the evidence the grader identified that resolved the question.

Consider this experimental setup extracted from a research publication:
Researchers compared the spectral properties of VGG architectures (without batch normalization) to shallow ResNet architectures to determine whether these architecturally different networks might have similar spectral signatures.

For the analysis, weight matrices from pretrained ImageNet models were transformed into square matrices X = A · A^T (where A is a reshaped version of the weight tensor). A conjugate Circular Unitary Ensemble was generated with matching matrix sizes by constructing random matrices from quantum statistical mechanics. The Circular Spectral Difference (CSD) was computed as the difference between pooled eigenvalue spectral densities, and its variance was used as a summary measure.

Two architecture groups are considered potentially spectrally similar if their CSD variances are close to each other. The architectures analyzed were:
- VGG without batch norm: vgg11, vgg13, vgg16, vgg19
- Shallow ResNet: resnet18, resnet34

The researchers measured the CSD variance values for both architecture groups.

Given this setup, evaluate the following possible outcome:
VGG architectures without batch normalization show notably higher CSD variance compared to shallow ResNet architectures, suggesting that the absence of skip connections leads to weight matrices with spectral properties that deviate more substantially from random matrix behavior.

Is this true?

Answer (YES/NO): NO